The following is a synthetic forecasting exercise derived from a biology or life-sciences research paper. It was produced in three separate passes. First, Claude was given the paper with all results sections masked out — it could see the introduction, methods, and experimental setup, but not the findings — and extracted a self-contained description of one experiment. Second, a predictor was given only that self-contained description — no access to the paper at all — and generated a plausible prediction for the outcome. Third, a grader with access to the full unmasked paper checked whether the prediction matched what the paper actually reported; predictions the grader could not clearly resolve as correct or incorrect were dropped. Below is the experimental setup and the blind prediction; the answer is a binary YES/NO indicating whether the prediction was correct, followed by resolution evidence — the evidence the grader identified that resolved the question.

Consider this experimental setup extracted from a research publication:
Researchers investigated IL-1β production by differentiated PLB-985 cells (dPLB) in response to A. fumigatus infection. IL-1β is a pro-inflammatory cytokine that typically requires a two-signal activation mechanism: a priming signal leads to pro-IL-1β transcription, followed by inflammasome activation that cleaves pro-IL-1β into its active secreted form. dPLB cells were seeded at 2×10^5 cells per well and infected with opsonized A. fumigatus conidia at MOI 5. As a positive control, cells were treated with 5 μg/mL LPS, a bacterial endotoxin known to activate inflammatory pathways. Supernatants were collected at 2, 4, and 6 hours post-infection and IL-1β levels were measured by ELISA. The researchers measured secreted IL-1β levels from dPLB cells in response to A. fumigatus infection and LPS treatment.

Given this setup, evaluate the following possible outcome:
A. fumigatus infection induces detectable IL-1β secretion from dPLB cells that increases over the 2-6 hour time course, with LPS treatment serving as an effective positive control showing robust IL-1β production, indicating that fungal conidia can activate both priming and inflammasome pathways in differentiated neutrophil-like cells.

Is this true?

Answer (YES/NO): NO